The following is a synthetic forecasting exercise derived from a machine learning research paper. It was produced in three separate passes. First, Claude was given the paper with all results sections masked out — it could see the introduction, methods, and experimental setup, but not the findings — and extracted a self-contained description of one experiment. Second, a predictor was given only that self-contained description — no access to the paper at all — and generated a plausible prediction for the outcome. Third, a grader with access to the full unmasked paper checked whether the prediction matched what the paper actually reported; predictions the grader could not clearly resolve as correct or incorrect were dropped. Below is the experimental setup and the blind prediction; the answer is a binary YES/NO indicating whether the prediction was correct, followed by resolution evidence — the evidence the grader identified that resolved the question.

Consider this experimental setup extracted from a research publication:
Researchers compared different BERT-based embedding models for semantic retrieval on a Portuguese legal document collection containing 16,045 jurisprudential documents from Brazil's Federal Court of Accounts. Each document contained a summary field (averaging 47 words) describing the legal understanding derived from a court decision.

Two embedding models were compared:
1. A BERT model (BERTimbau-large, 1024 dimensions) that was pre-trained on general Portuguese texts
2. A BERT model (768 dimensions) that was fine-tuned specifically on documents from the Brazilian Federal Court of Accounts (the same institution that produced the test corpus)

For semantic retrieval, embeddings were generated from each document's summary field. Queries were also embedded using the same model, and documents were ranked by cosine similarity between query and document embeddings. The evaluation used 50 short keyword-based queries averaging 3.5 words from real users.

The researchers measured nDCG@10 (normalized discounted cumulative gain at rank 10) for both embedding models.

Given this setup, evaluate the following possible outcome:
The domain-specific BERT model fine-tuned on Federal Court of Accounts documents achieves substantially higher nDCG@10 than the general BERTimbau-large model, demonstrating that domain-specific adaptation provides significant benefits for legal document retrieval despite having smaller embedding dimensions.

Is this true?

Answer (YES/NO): NO